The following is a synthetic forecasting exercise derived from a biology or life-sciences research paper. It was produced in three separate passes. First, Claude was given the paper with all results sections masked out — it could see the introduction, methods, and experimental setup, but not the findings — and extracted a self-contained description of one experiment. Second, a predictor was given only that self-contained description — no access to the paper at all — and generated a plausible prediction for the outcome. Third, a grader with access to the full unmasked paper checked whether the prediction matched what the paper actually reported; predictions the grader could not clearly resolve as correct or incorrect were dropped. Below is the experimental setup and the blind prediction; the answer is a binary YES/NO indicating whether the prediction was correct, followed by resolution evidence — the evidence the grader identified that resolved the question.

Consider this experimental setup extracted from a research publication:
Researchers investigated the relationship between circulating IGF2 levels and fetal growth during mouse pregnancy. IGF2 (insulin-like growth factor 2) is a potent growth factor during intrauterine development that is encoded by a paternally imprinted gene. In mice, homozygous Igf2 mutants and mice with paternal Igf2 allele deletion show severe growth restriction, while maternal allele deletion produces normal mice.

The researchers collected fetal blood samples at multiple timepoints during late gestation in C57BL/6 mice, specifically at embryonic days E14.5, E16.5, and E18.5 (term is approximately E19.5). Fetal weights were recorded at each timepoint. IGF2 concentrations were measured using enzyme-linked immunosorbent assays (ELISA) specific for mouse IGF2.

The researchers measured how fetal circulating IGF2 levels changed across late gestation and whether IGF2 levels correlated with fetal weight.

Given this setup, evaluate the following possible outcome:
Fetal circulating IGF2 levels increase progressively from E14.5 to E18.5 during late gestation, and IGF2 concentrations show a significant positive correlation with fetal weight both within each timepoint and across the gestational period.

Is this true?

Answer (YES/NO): NO